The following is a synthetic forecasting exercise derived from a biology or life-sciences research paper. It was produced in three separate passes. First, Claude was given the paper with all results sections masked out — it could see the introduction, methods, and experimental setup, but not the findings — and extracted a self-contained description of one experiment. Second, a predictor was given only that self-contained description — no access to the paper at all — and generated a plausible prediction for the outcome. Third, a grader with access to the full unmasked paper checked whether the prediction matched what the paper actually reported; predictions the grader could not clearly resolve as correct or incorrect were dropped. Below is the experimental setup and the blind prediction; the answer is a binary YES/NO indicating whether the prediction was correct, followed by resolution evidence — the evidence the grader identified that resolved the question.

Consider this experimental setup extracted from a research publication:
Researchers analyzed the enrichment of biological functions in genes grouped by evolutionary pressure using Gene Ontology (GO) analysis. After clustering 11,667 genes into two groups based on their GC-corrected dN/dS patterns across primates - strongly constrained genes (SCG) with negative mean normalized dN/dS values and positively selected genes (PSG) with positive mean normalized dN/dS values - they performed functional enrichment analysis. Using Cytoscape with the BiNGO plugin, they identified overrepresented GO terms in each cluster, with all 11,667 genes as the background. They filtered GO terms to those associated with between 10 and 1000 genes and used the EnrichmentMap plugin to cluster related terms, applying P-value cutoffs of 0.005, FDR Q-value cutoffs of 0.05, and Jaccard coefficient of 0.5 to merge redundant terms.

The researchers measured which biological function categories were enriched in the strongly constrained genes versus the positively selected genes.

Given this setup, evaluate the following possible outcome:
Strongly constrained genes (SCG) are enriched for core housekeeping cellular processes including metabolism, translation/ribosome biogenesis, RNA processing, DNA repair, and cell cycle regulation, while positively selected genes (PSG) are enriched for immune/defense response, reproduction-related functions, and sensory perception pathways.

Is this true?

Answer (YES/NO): NO